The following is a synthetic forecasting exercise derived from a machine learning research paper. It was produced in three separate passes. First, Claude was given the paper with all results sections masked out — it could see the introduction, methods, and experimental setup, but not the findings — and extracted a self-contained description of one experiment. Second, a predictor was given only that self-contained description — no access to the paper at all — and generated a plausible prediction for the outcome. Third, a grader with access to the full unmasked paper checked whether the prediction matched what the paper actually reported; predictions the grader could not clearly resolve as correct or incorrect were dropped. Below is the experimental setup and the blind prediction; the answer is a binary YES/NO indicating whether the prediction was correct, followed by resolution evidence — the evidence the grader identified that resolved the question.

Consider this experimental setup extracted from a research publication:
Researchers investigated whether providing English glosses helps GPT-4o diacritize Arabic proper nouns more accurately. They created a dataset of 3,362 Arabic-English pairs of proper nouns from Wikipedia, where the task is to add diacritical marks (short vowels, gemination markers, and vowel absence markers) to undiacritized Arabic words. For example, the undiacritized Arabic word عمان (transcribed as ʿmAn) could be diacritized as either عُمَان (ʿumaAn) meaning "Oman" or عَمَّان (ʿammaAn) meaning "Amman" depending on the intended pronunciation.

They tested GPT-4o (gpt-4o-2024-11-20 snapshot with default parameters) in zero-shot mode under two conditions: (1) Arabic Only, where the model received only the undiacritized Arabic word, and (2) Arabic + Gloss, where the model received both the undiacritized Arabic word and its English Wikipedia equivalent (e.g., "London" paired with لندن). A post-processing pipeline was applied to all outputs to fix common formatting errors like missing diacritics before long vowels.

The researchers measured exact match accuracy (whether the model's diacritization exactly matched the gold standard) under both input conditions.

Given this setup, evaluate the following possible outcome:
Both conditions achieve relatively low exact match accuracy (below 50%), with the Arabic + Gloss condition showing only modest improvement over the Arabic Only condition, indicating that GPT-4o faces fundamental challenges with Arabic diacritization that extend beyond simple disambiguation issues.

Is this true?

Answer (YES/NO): NO